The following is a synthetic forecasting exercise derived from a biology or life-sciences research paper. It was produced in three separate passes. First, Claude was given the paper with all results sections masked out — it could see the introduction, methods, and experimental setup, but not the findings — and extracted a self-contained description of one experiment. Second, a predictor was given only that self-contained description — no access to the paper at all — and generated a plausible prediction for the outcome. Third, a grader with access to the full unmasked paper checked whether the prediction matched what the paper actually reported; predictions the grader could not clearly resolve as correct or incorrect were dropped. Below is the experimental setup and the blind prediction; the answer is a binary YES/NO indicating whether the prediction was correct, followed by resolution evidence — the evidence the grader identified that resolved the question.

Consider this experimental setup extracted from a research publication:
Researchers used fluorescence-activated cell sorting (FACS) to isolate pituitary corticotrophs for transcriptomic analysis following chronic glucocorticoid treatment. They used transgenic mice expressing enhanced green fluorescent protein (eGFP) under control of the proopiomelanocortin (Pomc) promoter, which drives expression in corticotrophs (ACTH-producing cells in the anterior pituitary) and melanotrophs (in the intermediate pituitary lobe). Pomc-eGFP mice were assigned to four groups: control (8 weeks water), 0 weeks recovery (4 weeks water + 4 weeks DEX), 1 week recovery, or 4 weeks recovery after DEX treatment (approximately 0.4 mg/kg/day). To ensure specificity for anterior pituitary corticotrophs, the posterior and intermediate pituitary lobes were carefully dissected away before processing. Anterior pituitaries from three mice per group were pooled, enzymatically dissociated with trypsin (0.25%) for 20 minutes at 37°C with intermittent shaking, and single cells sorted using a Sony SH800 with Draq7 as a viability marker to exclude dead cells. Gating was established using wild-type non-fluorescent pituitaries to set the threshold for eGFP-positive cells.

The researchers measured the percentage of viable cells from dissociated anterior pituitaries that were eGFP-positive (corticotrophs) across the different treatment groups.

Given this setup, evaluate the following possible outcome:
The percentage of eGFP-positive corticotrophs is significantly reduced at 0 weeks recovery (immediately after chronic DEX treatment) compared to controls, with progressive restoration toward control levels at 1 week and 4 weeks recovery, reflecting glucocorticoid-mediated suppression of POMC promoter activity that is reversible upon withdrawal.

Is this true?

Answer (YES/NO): NO